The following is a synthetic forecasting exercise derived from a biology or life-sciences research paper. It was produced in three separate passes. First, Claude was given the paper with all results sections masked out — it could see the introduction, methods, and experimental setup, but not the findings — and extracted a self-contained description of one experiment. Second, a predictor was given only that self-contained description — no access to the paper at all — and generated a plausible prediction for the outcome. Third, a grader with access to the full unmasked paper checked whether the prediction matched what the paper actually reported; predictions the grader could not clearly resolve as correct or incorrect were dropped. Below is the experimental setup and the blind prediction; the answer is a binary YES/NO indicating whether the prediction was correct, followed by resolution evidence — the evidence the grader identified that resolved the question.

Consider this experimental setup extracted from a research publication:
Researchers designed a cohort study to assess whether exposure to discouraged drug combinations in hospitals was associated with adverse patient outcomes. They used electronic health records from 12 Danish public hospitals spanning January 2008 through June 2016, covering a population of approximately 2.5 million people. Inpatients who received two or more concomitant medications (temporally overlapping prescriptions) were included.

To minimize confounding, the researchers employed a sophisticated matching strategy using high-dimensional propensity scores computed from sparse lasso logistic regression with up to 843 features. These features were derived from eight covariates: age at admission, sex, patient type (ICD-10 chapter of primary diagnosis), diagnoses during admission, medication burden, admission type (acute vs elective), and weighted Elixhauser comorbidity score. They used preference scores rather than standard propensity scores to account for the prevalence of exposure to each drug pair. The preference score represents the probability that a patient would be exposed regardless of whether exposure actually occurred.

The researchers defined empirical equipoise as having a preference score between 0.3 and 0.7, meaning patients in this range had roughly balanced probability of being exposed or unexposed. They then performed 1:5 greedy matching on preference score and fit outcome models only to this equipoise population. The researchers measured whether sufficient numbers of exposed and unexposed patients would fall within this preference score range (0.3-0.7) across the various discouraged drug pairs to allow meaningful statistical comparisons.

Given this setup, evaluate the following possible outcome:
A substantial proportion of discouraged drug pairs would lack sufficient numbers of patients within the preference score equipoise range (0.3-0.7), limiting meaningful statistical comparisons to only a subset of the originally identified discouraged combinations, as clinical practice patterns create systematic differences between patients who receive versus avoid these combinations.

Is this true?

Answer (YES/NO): YES